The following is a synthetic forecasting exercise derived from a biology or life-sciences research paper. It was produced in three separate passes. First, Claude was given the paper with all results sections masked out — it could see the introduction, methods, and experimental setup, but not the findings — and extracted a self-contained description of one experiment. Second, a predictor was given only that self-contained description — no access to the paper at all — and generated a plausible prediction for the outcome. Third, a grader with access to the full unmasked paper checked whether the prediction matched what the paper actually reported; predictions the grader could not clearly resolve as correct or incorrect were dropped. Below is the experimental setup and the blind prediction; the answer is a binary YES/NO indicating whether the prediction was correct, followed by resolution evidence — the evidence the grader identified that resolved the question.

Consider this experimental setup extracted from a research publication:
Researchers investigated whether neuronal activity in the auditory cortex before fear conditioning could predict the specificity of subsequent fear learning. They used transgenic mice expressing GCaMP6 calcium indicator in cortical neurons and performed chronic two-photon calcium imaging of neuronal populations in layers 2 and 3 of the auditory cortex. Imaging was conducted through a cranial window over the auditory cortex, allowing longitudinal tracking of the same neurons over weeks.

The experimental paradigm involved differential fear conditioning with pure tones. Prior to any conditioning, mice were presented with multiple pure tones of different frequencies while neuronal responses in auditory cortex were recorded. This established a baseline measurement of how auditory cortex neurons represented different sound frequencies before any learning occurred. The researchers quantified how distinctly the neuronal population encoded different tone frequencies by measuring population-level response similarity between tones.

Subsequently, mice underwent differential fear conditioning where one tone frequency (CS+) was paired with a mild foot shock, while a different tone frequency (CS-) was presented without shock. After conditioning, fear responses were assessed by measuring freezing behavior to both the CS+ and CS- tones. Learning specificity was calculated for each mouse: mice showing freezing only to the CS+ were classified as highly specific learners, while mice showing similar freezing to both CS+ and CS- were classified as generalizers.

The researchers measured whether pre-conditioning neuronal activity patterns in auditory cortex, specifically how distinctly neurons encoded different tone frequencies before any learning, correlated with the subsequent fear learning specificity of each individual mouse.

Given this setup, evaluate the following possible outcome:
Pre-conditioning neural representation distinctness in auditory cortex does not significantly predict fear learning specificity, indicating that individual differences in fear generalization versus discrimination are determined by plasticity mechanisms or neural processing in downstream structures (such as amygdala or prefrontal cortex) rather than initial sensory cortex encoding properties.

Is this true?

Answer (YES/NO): NO